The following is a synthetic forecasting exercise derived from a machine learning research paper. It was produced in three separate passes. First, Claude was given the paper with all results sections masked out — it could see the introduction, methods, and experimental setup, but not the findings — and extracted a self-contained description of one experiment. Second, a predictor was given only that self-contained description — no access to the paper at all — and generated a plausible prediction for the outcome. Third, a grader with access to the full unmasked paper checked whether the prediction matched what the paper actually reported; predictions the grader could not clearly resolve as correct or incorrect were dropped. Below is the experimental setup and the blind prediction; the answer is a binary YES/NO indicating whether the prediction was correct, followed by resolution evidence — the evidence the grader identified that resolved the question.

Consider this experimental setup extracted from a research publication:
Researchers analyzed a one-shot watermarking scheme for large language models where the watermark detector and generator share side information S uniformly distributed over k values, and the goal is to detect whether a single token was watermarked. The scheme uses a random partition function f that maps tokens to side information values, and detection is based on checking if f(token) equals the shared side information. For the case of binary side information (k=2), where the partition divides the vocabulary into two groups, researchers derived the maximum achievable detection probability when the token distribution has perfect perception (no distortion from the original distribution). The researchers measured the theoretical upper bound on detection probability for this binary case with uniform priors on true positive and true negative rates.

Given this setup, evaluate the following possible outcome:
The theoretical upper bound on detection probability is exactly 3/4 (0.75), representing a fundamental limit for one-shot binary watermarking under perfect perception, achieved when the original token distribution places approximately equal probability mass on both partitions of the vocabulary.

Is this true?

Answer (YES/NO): YES